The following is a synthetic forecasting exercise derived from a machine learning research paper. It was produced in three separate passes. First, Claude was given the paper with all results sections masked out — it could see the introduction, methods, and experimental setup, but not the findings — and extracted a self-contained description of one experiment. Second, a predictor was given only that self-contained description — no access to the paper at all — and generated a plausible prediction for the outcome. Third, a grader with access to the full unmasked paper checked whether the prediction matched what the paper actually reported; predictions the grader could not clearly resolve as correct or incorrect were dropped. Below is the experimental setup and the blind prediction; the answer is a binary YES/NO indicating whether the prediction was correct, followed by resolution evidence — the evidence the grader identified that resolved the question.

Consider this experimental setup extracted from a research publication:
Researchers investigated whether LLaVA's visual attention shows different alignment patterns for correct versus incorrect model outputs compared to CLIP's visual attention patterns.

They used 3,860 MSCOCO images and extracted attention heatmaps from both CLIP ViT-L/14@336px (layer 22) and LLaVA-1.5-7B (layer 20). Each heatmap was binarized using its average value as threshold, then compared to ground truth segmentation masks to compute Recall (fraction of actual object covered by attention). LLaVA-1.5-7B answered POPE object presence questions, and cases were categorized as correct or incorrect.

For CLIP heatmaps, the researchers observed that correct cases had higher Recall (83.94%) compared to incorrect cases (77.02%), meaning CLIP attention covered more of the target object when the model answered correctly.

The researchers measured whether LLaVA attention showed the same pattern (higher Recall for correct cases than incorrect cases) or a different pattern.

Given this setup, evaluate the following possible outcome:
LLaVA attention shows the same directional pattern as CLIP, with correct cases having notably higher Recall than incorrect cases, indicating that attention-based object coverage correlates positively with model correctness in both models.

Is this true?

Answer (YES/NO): NO